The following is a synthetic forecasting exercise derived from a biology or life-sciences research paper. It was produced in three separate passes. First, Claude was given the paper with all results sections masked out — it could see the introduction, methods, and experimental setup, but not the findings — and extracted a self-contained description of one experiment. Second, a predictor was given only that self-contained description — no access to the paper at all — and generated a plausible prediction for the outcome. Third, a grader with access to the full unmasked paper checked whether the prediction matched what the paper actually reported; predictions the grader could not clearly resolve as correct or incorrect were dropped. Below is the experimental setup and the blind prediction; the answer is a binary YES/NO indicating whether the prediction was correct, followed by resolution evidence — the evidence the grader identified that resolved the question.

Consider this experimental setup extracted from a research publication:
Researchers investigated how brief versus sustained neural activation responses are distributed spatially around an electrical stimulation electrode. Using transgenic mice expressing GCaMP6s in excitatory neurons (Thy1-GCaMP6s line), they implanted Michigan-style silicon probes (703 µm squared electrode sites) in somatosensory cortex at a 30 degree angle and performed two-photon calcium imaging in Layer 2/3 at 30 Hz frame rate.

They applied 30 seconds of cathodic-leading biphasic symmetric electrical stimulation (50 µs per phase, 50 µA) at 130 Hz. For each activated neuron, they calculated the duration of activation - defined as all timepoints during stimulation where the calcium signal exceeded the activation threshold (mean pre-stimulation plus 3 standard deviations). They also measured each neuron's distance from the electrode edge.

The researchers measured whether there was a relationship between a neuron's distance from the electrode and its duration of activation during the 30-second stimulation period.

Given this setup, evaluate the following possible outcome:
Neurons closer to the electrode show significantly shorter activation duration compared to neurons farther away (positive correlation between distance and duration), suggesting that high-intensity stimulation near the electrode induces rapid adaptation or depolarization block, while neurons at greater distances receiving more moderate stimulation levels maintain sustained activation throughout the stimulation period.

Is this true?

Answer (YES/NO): NO